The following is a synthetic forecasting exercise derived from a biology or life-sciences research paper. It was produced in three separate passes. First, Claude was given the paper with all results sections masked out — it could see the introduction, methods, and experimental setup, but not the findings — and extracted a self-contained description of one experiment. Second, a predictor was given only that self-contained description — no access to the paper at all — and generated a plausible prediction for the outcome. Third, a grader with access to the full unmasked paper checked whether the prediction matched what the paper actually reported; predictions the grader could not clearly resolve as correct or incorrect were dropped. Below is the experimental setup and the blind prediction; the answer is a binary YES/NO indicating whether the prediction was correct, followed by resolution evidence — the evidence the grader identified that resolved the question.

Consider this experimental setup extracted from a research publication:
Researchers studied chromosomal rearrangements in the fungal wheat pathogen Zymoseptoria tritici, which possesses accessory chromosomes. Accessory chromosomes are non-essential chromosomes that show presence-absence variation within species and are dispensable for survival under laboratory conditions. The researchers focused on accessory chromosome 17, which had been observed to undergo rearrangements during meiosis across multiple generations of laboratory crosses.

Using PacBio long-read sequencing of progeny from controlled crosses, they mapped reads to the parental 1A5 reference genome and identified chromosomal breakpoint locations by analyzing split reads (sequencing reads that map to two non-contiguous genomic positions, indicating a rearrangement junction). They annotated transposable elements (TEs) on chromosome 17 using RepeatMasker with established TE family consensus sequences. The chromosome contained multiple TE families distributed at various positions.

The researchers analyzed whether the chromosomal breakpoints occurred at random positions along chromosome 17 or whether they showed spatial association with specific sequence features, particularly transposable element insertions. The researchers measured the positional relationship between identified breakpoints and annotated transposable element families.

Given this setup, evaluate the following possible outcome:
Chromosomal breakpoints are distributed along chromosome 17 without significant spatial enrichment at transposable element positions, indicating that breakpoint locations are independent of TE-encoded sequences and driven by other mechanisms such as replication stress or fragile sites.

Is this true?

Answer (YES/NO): NO